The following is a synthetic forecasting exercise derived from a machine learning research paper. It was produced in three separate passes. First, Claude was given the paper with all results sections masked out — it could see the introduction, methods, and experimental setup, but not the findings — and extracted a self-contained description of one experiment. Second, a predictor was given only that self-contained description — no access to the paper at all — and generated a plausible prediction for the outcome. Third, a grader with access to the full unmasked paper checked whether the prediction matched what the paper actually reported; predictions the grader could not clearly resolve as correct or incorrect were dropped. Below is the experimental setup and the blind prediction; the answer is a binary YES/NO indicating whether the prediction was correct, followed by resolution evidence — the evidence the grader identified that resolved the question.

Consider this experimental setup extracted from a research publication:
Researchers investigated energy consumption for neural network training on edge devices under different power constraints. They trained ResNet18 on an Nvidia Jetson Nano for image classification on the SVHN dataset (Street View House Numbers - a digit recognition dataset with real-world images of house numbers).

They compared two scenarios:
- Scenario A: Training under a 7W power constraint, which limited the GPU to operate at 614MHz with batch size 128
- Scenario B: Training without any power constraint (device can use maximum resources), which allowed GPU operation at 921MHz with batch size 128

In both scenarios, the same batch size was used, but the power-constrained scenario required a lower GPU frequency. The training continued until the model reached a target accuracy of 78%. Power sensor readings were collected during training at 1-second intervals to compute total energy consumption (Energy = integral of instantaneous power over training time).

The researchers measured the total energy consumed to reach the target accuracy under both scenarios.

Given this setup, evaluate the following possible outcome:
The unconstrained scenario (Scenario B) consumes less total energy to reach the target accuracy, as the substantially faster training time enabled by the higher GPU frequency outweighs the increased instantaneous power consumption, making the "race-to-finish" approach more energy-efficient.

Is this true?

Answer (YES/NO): NO